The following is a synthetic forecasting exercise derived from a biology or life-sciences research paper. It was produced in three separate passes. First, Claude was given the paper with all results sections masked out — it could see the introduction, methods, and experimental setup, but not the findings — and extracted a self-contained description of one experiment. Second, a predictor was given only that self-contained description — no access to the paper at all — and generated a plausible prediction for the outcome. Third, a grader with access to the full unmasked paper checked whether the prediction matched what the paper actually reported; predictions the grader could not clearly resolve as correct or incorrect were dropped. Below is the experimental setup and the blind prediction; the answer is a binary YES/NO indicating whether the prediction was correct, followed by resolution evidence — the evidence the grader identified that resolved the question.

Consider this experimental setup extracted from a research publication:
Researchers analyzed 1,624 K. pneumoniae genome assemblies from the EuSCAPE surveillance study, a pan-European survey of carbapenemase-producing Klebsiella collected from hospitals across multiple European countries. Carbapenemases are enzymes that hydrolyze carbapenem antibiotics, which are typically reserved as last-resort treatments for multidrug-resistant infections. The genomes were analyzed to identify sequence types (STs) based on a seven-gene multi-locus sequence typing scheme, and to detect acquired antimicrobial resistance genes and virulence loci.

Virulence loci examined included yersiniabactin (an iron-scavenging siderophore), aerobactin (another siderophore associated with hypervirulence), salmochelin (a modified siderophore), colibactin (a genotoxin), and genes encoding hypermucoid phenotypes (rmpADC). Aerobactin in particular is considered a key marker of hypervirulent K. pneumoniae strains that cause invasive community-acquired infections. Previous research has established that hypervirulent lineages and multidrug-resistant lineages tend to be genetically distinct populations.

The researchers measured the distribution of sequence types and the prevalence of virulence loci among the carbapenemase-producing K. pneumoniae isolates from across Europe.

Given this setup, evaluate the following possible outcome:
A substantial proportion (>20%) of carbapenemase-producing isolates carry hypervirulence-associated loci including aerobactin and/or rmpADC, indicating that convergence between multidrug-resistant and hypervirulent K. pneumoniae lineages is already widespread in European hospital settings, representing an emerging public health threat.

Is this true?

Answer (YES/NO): NO